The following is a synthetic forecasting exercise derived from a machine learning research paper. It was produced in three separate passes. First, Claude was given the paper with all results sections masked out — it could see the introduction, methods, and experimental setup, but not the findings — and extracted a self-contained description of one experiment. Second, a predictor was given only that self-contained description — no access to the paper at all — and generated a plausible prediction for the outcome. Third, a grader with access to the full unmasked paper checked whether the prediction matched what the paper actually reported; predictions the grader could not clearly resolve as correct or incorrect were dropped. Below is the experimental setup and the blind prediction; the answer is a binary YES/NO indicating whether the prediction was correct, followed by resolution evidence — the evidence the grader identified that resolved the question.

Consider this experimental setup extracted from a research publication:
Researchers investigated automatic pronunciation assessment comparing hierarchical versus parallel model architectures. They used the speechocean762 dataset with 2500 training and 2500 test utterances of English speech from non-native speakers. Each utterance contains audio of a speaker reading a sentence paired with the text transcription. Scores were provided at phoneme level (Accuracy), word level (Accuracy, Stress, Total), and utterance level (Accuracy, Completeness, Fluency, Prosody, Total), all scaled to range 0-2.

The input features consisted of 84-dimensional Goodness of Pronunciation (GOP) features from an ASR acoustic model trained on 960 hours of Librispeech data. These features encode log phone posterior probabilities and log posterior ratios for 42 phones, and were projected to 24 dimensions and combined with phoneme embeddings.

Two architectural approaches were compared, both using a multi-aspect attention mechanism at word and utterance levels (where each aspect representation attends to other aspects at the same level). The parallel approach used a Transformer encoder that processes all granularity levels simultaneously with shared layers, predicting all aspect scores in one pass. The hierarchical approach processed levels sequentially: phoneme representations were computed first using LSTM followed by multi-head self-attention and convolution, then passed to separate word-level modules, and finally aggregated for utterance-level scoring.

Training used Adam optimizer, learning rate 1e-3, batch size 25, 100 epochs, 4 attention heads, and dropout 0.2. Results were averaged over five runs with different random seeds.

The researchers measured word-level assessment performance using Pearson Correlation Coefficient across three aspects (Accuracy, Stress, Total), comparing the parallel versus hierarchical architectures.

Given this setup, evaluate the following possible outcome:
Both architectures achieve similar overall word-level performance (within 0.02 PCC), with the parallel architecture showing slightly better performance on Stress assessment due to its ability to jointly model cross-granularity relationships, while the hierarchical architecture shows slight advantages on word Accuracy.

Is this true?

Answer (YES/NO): YES